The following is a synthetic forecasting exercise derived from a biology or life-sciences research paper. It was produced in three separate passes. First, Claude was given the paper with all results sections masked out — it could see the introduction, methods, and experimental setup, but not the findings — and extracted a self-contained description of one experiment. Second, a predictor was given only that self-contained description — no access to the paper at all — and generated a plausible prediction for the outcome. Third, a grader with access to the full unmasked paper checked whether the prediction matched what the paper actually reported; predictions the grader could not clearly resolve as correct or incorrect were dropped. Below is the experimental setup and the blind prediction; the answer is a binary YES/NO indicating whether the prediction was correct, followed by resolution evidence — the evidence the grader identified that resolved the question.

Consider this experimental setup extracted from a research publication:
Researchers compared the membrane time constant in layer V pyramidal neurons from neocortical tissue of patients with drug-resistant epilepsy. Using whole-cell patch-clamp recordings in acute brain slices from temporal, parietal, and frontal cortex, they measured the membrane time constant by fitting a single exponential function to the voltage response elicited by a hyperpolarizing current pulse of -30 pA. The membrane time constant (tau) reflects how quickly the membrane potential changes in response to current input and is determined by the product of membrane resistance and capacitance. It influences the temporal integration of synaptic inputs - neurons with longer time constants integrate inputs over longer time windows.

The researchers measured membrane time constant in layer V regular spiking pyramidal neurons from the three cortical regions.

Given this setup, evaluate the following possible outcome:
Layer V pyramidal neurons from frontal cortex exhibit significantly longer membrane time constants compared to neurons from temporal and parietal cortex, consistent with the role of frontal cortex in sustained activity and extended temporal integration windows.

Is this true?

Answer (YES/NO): NO